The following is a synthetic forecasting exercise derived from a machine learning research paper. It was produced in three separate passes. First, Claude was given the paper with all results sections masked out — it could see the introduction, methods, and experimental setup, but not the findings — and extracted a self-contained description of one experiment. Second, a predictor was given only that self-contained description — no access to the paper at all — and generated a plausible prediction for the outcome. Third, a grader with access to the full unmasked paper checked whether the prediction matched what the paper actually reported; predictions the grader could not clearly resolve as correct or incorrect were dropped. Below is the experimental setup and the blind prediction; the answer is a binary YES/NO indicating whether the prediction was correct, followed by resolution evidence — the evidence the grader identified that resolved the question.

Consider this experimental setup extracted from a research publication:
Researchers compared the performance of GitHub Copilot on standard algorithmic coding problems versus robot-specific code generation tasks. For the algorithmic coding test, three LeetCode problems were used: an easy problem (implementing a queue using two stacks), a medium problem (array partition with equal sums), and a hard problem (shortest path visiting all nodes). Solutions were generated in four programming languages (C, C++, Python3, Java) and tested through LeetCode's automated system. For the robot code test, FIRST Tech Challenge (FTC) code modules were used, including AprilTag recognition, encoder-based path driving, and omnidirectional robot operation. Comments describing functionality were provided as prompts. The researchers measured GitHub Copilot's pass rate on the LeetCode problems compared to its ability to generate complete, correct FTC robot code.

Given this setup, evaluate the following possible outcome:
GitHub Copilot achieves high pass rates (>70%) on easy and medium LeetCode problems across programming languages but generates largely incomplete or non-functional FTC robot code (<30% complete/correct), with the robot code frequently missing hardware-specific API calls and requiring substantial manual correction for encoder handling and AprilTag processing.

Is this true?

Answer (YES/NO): NO